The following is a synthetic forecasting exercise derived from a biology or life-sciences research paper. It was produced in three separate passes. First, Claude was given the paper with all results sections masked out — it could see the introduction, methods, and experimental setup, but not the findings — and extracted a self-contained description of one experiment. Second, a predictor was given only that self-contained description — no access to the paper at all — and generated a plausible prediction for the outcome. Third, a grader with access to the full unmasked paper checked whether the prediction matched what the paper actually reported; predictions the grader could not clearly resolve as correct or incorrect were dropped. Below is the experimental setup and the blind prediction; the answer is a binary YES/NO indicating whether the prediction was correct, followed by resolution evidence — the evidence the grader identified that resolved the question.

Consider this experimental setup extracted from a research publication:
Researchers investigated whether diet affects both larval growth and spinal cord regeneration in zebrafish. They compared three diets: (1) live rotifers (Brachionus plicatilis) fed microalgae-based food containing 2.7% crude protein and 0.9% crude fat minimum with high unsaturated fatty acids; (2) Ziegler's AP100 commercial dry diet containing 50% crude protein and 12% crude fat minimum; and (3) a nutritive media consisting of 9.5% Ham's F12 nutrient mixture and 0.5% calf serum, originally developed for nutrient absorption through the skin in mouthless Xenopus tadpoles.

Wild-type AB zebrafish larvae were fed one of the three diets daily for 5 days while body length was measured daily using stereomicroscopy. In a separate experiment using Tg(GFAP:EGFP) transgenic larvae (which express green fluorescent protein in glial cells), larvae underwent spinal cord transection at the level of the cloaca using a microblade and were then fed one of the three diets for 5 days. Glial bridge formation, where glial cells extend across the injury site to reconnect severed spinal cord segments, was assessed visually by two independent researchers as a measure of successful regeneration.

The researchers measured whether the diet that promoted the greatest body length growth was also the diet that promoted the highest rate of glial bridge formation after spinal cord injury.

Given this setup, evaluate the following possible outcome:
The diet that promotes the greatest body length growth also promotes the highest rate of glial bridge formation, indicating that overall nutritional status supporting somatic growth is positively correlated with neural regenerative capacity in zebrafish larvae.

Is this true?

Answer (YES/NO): NO